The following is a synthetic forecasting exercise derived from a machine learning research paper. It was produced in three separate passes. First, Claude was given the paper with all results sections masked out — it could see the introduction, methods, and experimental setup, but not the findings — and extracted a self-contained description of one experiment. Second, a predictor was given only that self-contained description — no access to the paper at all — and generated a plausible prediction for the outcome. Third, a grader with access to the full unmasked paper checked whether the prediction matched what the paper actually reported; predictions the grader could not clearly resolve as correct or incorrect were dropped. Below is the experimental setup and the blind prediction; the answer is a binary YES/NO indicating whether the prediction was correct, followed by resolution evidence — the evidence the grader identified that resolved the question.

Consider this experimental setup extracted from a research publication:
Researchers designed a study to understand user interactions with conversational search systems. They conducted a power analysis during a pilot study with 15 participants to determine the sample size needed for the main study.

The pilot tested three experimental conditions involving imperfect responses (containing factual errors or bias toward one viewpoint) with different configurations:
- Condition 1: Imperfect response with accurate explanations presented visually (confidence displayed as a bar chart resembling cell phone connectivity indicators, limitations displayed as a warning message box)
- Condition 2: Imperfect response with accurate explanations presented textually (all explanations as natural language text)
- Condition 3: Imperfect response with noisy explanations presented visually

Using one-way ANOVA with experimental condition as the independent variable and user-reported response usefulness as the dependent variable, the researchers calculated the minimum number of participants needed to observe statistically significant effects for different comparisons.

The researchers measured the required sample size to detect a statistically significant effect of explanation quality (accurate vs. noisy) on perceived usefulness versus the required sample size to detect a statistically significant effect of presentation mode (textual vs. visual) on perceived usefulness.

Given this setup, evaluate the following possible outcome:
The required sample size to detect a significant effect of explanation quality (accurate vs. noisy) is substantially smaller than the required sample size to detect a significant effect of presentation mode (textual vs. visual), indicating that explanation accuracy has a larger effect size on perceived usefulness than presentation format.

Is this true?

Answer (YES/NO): YES